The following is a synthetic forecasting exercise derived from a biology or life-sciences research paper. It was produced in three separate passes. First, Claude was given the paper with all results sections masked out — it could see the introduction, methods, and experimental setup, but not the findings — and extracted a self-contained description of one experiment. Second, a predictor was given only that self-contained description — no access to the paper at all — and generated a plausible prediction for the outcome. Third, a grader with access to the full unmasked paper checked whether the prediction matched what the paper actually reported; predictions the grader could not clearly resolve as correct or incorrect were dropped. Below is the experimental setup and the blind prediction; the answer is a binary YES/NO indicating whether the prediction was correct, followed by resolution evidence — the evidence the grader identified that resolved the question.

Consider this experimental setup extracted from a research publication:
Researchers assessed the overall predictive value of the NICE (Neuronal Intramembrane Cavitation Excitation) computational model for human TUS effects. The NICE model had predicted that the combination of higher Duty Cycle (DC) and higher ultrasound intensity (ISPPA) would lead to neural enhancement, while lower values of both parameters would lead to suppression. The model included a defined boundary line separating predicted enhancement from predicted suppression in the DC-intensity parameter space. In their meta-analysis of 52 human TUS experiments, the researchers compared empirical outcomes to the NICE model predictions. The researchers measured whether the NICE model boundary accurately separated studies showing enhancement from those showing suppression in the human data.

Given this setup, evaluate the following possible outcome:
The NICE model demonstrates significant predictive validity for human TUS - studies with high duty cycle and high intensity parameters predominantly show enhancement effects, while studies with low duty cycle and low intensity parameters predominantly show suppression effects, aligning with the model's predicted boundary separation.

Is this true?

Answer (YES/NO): NO